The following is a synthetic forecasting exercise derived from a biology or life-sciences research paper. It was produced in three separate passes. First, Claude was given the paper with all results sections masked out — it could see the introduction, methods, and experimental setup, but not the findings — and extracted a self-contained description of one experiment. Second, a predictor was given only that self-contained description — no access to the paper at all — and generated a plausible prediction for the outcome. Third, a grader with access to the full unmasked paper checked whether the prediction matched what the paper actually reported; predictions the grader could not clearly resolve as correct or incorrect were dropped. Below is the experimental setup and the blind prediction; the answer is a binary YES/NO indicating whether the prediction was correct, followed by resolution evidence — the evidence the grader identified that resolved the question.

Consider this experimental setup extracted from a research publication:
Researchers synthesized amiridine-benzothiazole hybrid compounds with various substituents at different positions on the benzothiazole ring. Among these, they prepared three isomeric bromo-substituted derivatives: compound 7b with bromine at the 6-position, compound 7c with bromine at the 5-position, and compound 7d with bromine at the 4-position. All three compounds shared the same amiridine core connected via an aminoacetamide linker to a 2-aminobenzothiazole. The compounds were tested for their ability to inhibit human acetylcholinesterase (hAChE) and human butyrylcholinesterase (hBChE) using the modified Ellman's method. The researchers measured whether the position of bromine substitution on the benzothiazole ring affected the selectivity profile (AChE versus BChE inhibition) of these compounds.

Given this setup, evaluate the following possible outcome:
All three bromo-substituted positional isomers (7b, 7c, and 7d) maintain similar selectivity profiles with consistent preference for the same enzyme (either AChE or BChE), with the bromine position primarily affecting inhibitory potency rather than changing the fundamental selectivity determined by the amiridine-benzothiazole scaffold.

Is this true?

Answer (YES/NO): NO